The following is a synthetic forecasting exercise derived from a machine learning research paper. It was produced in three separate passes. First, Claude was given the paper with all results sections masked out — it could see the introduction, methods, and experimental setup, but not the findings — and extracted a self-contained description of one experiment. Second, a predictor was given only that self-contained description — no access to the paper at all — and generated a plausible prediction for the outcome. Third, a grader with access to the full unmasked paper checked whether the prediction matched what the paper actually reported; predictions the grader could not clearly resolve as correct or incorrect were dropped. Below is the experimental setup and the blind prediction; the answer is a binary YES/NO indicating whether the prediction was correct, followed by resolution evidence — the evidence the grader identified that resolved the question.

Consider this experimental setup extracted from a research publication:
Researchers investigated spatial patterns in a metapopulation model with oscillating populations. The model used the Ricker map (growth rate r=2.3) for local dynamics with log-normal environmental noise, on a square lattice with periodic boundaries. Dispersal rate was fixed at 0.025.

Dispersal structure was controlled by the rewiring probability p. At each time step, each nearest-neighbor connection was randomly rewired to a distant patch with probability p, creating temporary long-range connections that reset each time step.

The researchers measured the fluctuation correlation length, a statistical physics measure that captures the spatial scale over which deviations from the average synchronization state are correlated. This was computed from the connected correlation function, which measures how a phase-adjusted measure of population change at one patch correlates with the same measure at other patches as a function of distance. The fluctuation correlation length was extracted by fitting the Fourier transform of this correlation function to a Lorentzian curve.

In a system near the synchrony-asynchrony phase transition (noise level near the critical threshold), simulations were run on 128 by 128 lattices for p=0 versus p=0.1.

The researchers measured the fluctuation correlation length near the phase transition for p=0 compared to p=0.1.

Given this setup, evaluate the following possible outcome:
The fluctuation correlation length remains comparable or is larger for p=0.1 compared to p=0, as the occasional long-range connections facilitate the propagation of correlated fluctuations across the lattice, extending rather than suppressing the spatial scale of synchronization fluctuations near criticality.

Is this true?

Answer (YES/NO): NO